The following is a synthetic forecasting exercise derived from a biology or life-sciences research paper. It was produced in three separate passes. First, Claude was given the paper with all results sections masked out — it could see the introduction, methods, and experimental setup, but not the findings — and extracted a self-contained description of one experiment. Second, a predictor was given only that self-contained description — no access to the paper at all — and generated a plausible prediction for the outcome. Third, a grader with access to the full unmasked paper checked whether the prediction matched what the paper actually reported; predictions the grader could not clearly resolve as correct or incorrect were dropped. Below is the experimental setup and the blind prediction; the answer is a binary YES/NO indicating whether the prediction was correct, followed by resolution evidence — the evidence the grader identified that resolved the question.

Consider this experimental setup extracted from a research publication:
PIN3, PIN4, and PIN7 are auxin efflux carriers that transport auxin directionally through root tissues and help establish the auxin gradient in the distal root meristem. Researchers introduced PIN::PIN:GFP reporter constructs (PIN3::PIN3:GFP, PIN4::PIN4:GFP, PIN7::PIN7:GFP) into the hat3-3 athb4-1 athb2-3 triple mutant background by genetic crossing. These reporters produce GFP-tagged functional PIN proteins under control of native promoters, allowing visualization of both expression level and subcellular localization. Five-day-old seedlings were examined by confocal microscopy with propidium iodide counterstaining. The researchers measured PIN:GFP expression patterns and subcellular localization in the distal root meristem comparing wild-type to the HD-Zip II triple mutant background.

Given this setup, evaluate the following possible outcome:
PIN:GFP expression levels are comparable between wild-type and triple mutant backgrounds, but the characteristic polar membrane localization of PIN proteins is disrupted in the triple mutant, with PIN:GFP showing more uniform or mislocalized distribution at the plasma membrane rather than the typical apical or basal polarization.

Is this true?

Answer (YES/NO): NO